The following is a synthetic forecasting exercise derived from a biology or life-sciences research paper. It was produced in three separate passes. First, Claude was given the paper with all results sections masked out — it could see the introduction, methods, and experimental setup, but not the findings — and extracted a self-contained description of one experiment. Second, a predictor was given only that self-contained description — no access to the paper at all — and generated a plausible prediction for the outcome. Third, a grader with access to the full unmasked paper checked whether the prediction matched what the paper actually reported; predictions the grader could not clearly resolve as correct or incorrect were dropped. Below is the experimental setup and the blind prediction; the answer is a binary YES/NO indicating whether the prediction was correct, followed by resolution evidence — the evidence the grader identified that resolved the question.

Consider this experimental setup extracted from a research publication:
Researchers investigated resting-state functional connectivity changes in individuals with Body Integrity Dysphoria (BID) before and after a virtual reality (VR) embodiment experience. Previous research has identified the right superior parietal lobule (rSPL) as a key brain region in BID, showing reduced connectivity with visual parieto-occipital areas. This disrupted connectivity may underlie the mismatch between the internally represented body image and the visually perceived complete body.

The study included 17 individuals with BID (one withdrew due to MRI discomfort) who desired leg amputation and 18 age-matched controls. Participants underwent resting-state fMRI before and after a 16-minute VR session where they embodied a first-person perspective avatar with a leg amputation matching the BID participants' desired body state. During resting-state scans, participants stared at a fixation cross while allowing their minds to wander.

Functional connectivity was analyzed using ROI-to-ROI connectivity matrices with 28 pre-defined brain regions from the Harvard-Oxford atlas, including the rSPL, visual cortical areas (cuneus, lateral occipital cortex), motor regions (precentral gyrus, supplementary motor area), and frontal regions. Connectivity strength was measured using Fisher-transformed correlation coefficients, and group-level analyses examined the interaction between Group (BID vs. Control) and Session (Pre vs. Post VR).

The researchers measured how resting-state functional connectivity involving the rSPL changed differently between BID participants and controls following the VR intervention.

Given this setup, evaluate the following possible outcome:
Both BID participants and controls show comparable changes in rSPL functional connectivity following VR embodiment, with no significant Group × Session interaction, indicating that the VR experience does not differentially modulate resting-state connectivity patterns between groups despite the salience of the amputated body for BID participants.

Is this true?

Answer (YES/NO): NO